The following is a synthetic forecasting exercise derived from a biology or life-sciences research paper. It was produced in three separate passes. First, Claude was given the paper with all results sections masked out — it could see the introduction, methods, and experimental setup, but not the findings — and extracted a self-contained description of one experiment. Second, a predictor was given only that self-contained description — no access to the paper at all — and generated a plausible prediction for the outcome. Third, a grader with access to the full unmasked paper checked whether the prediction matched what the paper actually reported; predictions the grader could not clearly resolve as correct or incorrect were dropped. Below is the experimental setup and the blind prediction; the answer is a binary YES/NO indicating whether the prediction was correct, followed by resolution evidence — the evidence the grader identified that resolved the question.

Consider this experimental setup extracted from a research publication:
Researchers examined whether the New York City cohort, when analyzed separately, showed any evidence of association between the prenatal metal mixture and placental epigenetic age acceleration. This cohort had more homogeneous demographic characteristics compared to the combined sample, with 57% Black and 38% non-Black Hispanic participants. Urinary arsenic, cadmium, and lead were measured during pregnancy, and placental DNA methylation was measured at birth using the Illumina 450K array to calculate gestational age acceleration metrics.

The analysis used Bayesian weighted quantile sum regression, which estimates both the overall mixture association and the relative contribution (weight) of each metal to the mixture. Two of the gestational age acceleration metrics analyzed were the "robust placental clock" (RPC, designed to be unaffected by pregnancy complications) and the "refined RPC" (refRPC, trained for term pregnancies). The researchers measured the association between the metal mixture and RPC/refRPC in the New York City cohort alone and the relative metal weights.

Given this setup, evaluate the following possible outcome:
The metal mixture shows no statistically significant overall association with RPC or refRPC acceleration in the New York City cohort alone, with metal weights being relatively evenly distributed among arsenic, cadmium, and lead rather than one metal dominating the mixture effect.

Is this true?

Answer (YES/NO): NO